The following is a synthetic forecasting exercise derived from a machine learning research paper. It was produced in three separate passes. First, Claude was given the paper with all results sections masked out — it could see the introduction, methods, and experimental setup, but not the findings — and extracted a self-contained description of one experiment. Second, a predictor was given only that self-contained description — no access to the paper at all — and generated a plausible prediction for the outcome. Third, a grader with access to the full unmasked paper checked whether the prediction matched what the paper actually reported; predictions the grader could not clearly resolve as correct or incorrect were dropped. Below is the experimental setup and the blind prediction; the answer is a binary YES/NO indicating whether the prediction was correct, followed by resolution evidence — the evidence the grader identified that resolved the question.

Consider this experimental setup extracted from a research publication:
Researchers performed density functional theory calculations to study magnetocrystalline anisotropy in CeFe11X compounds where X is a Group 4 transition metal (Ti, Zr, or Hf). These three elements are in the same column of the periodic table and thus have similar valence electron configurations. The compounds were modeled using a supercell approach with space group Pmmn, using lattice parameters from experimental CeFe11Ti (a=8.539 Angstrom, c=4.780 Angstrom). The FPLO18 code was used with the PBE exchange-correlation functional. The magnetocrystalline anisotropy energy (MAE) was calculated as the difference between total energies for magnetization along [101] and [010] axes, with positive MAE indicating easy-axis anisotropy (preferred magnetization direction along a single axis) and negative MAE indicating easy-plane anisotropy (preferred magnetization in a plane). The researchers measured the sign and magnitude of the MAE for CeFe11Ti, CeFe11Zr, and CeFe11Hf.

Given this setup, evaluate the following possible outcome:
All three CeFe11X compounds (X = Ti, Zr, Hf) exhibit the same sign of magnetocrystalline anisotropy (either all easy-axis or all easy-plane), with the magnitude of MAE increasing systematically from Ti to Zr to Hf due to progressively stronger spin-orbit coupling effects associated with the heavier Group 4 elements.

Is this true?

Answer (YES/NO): NO